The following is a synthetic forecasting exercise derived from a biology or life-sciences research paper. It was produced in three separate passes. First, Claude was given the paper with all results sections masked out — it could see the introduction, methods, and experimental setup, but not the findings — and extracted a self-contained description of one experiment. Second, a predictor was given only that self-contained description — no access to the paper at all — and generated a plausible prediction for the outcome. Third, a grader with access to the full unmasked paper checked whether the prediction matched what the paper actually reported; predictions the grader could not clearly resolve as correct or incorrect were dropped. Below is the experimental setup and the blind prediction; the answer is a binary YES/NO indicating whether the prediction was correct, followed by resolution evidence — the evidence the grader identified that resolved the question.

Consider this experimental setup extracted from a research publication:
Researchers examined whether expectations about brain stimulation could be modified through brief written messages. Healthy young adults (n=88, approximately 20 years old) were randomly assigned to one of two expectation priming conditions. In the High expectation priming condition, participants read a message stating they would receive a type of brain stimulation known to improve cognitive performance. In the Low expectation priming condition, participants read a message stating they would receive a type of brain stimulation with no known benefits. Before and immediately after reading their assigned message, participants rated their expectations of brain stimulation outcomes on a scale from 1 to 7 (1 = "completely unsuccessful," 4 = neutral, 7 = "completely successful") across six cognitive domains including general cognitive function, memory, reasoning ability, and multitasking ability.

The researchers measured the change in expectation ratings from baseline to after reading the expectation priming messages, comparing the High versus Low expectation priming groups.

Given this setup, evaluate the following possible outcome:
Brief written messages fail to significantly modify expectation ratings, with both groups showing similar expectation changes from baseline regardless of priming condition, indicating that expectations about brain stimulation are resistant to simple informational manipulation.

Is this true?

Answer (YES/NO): NO